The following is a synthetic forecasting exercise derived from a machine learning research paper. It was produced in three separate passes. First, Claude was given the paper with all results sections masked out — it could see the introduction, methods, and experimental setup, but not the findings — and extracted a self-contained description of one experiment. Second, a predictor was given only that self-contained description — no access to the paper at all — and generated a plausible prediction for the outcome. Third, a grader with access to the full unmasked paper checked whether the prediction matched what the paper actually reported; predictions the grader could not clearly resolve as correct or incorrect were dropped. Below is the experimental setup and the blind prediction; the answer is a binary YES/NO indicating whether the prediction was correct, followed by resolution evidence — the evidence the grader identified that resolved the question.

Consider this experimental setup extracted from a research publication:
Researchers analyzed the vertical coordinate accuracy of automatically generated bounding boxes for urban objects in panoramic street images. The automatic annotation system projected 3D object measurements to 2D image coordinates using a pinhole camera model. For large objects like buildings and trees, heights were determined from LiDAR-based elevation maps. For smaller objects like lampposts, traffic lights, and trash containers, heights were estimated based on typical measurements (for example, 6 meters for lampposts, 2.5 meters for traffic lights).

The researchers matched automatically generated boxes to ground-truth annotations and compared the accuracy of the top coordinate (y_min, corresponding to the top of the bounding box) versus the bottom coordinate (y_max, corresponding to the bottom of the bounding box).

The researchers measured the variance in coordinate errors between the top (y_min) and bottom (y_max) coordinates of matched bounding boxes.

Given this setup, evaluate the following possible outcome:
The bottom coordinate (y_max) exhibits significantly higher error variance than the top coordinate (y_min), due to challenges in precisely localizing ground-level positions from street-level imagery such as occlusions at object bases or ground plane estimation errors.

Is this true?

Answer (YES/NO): NO